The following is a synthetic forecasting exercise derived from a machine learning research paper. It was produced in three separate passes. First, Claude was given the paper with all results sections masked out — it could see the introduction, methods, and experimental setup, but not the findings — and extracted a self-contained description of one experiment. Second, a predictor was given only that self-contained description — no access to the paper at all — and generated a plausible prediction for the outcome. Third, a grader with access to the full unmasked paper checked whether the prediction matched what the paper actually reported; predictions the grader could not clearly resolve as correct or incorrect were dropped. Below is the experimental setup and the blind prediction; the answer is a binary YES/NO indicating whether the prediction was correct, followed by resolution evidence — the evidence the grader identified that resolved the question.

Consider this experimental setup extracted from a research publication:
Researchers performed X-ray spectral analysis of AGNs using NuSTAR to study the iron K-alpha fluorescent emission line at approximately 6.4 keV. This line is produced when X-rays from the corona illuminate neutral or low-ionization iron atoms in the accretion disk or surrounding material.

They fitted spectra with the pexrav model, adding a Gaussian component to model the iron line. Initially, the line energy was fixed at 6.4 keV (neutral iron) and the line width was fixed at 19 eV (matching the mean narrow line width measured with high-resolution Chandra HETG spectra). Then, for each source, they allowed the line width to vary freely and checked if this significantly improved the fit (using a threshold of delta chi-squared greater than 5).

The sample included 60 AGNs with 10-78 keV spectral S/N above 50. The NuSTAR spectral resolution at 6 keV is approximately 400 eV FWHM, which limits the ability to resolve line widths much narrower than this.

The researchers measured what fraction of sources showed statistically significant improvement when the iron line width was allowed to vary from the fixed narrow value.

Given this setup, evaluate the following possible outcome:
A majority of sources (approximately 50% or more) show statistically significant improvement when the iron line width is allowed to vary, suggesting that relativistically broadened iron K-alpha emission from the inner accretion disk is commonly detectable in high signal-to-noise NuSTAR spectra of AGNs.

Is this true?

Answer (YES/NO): NO